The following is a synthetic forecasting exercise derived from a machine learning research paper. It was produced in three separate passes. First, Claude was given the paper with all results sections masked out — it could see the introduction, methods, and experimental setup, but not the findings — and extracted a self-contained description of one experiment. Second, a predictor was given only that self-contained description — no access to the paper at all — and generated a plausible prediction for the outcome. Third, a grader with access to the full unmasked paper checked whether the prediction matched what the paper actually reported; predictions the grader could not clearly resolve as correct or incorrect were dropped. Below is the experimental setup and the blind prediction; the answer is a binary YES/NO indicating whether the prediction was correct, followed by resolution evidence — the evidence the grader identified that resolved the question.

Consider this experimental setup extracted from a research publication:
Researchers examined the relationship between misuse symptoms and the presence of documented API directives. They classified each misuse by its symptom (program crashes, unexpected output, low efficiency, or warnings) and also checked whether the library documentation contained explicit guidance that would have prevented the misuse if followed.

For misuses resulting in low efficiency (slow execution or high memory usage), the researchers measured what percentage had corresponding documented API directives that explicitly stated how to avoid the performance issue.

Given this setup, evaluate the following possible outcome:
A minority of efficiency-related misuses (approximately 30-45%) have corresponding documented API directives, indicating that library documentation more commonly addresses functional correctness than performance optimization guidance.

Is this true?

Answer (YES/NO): NO